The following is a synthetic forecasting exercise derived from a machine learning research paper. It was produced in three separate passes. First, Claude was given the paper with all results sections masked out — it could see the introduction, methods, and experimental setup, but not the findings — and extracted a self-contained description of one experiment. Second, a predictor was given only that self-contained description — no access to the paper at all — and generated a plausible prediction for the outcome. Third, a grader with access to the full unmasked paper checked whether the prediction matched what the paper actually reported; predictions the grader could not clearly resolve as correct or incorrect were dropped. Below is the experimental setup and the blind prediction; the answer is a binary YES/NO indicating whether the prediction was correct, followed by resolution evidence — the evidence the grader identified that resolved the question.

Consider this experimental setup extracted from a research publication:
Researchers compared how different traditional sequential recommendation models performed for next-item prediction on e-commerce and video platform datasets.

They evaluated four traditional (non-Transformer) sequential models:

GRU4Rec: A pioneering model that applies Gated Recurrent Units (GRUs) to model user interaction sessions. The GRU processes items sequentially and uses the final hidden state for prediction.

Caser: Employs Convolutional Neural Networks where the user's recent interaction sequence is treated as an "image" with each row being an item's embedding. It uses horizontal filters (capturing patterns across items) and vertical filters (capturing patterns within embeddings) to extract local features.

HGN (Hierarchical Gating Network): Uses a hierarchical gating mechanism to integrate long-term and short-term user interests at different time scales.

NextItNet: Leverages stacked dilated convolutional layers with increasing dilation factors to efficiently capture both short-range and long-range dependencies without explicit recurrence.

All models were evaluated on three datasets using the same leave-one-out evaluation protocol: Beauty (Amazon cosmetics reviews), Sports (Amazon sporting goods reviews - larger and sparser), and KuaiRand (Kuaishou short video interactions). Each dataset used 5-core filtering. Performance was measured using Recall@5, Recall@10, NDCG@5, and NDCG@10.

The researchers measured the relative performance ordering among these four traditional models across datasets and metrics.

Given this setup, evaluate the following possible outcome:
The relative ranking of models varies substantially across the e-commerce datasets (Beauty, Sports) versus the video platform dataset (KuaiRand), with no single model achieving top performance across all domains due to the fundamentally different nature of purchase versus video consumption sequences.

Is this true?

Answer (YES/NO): YES